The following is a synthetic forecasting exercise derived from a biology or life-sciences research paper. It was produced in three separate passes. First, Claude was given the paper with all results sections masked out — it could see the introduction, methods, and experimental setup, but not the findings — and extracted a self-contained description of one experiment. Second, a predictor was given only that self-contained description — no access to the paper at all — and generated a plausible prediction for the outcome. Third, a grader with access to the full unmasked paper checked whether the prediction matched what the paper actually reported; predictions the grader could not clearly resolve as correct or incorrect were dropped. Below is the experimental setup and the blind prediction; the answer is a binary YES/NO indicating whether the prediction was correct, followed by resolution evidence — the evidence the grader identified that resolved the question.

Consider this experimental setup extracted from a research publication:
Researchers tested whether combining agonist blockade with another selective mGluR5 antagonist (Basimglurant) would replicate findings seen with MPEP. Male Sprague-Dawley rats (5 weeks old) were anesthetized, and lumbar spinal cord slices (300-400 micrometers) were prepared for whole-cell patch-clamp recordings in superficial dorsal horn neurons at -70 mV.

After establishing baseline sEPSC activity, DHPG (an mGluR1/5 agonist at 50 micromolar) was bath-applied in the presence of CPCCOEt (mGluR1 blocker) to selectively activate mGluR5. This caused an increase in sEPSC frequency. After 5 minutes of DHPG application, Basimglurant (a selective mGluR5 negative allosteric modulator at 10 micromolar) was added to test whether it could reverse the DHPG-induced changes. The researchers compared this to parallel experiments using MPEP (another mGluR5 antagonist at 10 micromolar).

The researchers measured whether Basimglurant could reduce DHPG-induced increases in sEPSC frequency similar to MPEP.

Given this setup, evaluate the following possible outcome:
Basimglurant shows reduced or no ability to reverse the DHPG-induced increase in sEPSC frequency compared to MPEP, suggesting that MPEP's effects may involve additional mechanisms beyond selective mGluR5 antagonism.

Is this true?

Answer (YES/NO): NO